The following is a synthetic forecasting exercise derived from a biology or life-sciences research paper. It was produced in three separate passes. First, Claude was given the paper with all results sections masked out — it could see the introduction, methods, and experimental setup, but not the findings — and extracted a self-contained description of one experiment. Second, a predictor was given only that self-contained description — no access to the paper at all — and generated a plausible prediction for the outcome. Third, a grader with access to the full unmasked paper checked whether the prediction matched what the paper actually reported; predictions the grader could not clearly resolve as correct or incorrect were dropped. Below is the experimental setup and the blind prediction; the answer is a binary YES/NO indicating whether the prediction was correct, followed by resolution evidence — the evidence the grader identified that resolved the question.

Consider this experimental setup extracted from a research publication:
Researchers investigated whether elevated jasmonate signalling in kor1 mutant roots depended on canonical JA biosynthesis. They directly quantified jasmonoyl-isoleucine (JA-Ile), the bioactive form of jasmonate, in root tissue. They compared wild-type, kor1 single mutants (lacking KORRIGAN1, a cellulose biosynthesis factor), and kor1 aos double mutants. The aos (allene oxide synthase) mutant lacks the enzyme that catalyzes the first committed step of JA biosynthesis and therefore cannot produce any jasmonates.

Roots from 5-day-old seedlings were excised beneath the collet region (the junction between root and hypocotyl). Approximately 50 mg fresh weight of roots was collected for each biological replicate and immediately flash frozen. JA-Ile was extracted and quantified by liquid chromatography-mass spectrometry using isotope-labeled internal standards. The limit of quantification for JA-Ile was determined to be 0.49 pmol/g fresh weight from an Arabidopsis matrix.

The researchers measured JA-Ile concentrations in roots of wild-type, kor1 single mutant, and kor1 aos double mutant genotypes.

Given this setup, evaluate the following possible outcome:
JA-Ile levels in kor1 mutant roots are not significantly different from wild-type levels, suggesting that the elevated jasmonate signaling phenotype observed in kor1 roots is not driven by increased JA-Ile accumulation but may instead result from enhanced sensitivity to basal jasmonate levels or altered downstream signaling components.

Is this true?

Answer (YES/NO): NO